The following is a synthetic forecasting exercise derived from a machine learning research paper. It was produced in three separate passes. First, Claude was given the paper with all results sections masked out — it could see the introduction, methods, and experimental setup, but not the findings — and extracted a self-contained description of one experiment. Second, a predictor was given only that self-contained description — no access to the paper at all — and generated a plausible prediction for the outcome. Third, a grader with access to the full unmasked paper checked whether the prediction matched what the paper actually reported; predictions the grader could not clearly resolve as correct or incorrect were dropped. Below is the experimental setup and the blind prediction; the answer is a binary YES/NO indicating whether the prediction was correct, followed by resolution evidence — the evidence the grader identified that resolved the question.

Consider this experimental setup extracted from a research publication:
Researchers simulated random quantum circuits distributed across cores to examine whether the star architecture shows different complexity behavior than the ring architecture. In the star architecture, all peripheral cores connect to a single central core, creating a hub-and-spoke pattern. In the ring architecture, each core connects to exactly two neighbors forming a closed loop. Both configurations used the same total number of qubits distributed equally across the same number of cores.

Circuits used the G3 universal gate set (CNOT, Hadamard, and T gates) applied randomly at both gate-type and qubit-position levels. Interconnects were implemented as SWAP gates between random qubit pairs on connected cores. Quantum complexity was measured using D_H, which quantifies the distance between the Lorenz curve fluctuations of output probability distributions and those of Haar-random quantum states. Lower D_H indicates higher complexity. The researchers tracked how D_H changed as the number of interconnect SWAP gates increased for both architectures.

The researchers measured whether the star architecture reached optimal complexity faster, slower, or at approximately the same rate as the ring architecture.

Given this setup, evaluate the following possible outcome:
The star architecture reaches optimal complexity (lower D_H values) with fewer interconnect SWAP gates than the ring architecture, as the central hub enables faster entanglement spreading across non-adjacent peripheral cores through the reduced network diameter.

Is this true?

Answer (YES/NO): NO